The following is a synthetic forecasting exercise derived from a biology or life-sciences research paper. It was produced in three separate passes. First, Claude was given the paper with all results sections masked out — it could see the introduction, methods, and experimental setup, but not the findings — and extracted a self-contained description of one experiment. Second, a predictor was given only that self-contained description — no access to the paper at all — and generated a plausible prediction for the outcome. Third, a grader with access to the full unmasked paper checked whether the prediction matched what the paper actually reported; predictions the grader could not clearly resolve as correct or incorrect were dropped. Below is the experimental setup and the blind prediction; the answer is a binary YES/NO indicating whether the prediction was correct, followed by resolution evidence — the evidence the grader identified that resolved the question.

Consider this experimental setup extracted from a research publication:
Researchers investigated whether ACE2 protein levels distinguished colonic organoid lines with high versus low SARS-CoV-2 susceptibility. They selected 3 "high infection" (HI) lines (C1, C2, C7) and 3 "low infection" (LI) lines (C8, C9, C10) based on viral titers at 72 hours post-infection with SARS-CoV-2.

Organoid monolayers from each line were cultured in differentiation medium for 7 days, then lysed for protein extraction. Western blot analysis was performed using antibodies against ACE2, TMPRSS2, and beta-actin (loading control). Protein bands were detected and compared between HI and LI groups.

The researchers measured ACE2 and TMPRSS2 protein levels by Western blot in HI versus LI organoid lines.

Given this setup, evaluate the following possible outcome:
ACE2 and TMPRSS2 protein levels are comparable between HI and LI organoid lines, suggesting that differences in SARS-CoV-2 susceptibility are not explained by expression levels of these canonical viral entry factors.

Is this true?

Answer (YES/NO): NO